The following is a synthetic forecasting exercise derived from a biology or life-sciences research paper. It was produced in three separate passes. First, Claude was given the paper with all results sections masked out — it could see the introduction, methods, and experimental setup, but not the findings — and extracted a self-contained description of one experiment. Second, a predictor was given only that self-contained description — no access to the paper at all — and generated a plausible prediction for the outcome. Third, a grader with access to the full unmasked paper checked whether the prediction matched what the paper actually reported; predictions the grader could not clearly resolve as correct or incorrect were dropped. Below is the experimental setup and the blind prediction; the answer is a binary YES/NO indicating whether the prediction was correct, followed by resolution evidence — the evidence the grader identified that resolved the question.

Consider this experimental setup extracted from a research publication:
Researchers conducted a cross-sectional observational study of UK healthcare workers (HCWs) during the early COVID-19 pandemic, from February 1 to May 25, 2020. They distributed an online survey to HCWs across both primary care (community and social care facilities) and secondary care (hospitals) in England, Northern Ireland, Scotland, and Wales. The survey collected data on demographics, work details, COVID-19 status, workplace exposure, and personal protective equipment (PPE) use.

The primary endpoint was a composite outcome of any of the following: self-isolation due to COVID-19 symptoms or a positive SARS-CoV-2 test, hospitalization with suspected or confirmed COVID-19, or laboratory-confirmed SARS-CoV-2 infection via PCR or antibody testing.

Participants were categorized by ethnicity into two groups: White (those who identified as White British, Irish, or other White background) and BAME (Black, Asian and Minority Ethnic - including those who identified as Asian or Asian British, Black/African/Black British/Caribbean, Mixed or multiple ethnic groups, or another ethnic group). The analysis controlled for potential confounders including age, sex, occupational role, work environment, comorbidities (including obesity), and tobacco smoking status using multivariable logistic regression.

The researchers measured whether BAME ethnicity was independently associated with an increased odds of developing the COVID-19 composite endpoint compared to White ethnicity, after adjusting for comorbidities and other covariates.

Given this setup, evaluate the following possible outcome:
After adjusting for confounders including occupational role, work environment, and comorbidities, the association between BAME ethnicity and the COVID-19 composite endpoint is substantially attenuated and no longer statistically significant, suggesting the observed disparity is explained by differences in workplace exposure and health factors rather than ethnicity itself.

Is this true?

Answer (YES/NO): NO